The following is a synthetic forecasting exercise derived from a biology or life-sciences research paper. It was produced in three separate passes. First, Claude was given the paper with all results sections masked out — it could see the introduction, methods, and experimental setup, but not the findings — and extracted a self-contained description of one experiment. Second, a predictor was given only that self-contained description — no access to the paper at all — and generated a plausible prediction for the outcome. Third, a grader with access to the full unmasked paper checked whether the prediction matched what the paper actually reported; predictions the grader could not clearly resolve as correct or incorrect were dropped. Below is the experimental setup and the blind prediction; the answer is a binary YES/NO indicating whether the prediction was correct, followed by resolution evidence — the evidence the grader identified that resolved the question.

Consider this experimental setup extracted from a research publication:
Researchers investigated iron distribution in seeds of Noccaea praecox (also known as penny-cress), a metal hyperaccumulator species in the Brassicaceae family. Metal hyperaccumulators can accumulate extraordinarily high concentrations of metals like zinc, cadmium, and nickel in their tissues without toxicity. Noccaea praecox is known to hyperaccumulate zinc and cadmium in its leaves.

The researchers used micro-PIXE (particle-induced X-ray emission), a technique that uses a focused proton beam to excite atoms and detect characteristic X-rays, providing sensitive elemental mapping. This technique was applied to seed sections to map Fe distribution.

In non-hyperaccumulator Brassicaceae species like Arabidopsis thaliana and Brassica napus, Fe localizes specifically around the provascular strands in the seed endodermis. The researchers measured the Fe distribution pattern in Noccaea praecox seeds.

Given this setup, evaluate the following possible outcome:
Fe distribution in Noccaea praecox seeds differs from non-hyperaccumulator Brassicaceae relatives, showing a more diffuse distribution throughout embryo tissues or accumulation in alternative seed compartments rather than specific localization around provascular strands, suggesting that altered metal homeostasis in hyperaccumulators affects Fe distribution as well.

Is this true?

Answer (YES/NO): NO